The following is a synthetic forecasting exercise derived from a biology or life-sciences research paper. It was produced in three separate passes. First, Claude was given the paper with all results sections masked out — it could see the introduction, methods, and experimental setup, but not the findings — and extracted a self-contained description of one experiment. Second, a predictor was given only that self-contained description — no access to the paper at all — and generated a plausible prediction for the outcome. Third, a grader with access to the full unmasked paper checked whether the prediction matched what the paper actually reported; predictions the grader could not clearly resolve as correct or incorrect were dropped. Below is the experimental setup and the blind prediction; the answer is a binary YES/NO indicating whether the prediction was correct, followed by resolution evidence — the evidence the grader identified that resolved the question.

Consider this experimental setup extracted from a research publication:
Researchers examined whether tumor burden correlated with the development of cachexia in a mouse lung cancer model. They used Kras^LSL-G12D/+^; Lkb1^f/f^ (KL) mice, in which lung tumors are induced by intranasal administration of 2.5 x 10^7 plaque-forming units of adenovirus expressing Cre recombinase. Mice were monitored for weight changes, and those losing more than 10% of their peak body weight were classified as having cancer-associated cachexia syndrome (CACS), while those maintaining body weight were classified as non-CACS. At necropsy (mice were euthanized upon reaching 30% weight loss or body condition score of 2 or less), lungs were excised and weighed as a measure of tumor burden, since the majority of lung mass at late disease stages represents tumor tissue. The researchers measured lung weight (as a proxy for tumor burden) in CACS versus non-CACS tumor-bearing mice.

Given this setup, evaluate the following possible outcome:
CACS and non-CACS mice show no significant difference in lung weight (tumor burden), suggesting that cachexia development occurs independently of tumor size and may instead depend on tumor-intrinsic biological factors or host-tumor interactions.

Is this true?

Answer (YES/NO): YES